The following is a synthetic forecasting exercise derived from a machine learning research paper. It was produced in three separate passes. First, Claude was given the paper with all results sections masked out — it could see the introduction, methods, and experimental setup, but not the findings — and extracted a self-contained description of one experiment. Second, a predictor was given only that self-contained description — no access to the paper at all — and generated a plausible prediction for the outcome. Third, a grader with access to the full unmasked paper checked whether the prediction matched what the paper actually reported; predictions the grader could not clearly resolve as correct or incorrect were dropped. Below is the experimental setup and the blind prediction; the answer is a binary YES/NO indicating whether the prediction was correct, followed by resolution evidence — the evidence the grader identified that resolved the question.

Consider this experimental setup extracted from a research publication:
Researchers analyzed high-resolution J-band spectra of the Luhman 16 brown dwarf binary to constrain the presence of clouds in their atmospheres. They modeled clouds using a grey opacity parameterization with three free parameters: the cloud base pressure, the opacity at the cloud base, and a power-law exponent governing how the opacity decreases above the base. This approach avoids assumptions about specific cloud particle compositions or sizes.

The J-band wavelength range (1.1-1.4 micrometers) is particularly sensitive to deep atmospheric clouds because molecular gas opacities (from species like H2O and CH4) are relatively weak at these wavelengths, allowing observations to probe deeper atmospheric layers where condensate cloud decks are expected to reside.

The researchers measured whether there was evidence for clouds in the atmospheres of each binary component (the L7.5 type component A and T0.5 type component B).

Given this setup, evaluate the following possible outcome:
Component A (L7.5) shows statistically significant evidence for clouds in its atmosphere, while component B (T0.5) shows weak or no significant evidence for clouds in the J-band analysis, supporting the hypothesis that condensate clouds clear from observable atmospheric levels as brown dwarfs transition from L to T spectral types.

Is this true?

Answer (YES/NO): NO